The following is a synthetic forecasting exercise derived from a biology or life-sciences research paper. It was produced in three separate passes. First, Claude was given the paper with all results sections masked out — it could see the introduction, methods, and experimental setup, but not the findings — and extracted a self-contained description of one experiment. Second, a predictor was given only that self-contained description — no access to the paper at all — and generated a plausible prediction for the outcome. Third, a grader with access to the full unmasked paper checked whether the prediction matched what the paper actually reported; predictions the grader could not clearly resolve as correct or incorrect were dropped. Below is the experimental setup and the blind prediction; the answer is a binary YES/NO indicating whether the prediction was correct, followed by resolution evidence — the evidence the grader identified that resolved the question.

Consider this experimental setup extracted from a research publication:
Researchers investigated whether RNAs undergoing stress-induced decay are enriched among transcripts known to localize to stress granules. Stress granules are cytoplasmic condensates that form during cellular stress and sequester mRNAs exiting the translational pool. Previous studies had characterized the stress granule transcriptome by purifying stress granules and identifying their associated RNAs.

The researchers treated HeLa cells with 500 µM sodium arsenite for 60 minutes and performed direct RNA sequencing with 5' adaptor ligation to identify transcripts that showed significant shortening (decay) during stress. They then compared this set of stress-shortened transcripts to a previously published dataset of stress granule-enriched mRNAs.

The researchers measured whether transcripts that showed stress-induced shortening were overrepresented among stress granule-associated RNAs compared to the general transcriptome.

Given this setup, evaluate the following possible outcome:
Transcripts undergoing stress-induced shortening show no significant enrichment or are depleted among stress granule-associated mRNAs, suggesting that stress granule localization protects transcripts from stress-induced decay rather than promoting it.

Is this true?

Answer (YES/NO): NO